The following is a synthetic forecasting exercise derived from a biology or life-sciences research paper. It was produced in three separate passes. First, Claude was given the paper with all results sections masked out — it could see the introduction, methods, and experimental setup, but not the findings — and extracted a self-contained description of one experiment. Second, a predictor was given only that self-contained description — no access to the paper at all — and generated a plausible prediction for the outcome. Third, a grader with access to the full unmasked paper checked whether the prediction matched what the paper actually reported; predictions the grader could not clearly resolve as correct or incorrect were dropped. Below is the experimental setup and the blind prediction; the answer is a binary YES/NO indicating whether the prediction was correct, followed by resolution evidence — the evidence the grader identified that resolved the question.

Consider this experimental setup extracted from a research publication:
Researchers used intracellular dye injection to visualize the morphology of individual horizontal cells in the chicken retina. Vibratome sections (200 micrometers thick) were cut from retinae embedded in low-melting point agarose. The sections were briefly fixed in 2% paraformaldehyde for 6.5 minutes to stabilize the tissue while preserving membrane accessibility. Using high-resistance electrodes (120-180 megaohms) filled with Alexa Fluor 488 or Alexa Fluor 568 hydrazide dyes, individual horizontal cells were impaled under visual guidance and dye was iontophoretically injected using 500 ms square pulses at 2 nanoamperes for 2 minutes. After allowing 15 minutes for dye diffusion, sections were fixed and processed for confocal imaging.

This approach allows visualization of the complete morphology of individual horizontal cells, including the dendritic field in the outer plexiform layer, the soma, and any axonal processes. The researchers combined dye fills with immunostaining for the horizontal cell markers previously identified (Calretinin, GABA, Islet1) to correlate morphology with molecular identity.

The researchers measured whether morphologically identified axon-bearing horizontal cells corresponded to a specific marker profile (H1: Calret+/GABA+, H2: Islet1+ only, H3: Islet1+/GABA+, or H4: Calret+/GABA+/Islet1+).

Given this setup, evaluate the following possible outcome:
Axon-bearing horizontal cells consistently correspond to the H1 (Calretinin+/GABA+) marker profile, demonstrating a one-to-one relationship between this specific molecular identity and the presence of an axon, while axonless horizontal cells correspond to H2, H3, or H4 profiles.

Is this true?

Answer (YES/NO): YES